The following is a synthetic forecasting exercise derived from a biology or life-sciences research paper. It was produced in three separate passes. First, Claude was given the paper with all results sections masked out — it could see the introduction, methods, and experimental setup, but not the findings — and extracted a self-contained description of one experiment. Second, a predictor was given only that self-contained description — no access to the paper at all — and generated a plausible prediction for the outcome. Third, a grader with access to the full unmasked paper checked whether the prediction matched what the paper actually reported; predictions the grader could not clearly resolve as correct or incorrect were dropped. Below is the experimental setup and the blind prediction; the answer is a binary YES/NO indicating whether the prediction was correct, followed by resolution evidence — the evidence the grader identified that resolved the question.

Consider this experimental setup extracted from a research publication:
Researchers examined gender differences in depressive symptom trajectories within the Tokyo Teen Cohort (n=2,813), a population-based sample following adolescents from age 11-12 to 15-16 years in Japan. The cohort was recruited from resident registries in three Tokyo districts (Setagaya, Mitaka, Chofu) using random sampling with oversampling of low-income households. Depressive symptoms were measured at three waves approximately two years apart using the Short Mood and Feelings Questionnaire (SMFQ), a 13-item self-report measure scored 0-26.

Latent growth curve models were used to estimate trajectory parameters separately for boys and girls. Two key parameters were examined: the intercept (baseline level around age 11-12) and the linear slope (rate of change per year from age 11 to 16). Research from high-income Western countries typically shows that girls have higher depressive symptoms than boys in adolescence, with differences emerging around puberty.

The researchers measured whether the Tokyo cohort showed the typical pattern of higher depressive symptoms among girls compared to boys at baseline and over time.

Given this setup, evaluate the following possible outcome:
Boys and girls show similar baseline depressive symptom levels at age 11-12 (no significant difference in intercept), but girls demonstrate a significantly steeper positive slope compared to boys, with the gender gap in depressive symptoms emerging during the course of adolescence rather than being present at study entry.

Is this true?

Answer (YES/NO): YES